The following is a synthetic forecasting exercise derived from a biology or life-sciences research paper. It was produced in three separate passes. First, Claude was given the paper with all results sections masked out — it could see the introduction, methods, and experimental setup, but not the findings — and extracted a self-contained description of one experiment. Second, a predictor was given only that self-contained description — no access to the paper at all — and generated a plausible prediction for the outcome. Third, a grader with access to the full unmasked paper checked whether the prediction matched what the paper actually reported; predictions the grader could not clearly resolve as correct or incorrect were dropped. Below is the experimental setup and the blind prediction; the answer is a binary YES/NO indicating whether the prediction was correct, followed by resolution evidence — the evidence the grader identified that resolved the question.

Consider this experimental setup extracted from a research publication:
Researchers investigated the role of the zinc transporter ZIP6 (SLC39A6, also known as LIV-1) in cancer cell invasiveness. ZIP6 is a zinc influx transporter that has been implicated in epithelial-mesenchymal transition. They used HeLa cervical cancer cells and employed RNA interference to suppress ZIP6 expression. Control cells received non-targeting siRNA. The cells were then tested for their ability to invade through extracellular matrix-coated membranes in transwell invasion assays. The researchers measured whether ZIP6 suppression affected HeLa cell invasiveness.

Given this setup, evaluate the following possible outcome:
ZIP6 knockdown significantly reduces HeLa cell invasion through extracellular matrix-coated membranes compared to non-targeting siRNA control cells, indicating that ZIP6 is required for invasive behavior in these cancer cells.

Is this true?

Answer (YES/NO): YES